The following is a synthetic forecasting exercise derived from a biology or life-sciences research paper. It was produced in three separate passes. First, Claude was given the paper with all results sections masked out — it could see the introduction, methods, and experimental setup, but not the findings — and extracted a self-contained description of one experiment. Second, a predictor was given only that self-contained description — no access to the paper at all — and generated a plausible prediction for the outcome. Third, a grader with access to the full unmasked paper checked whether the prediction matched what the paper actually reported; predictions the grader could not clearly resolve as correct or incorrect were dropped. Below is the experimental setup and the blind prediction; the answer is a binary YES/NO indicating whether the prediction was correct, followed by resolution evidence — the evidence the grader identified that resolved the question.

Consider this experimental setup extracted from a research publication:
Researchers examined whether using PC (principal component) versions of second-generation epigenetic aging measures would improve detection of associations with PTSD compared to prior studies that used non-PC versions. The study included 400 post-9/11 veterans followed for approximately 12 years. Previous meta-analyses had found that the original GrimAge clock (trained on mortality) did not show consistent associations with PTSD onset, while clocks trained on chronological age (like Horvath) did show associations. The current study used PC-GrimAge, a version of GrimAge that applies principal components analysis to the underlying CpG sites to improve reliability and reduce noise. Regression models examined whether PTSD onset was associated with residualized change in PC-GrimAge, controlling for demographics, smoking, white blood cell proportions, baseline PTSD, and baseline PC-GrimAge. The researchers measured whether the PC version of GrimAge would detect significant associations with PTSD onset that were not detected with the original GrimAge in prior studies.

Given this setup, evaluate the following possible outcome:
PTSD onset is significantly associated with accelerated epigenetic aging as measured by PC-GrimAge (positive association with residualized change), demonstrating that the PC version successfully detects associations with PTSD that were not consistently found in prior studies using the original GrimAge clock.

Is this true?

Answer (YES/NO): YES